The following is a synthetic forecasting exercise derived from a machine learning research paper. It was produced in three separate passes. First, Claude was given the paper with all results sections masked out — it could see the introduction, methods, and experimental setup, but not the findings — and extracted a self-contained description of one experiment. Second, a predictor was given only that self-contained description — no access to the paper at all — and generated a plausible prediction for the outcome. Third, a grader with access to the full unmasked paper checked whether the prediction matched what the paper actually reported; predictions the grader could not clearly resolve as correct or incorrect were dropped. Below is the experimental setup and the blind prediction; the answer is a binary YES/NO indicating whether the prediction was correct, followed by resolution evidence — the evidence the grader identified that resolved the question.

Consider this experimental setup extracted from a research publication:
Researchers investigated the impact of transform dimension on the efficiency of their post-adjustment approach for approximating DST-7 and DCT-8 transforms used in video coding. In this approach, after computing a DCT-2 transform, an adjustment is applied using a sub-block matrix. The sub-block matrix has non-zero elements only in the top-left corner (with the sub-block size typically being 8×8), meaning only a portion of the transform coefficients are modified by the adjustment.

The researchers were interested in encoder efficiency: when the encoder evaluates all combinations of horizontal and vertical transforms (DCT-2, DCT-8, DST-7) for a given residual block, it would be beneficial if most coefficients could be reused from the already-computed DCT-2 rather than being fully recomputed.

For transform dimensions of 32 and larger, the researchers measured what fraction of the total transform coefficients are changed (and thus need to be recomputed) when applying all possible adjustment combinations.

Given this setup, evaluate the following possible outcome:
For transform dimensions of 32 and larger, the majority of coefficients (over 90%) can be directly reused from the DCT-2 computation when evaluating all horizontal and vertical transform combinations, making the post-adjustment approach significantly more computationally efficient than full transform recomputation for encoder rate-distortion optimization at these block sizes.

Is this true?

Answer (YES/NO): NO